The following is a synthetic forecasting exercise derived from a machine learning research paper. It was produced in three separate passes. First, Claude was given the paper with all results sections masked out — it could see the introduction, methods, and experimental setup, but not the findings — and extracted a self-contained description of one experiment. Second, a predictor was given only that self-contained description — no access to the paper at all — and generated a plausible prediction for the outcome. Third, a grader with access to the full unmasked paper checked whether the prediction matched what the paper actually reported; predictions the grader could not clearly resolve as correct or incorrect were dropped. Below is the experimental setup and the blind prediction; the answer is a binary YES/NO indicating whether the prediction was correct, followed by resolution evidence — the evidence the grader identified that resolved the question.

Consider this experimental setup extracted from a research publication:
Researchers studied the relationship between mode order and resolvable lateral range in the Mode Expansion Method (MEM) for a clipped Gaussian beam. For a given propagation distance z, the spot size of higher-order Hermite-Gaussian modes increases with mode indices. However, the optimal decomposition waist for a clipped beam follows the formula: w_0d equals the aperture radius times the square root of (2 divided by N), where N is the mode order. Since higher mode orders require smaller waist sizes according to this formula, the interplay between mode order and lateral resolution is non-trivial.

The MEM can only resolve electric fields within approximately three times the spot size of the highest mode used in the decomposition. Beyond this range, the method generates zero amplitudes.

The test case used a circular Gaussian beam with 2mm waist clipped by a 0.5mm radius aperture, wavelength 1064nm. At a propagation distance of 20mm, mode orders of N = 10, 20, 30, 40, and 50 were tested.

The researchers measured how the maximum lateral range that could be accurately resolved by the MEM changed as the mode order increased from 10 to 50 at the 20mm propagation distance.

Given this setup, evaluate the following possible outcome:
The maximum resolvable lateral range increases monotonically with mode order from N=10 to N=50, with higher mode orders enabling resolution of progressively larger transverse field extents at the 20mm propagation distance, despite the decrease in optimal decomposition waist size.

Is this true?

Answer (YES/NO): NO